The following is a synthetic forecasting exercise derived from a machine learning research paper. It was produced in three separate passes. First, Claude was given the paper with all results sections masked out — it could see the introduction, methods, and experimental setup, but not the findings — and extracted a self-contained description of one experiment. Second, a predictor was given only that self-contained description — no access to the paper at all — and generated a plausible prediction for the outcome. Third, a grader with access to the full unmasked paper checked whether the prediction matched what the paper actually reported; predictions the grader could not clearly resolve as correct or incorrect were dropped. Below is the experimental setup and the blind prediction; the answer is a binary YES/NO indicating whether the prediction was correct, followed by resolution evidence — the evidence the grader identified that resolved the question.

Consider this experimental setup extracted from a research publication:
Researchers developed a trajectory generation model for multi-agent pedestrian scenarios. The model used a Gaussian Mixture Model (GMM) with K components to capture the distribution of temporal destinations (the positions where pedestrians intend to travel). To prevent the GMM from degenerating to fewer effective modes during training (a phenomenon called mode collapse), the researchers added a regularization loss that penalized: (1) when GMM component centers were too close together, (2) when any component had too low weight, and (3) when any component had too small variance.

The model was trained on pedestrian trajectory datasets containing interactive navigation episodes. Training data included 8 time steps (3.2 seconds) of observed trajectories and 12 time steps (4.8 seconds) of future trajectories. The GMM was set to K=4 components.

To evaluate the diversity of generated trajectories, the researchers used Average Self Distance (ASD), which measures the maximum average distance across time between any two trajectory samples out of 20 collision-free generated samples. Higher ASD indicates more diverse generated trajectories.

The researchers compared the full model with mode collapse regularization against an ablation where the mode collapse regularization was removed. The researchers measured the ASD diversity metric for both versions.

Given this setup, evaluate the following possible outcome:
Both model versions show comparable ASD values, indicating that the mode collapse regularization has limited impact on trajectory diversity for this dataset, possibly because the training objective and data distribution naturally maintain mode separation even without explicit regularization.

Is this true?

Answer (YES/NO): NO